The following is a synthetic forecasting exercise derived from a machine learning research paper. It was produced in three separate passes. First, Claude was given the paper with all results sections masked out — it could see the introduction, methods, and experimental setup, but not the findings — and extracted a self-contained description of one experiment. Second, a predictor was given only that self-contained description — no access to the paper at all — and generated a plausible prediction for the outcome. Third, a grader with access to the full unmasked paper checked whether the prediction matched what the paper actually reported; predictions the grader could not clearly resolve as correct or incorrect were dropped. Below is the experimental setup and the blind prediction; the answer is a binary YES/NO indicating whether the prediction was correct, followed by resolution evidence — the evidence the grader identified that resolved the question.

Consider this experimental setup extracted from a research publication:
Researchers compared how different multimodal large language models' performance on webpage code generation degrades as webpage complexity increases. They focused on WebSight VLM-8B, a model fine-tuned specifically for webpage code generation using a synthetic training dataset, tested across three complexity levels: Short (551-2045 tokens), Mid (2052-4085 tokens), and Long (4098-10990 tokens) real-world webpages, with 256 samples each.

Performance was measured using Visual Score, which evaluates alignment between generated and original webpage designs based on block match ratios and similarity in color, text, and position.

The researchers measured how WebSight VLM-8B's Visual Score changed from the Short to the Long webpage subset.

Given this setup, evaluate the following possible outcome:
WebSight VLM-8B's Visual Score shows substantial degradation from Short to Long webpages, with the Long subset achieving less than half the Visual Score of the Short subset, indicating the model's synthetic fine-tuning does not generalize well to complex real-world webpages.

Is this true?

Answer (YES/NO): NO